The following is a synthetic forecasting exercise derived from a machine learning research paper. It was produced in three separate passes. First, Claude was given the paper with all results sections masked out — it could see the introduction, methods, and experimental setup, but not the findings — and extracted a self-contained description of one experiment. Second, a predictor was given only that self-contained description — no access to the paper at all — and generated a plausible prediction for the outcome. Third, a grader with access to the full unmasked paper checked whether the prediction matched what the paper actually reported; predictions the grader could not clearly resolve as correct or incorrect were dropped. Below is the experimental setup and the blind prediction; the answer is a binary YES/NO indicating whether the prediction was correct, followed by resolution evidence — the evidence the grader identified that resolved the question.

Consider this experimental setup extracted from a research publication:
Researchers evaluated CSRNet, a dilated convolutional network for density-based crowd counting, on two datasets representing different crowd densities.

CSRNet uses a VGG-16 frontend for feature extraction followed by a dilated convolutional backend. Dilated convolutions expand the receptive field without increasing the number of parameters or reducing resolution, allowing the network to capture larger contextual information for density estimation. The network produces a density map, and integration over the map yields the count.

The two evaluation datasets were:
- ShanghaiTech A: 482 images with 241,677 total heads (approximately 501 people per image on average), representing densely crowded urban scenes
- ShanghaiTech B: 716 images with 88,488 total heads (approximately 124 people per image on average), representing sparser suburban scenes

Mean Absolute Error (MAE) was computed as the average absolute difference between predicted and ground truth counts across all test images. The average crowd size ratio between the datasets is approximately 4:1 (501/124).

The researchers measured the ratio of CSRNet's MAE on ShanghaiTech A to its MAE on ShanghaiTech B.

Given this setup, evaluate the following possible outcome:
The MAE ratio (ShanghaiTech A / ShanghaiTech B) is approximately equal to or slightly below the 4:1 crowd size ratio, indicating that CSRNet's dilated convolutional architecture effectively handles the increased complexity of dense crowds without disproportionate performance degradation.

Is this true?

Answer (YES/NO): NO